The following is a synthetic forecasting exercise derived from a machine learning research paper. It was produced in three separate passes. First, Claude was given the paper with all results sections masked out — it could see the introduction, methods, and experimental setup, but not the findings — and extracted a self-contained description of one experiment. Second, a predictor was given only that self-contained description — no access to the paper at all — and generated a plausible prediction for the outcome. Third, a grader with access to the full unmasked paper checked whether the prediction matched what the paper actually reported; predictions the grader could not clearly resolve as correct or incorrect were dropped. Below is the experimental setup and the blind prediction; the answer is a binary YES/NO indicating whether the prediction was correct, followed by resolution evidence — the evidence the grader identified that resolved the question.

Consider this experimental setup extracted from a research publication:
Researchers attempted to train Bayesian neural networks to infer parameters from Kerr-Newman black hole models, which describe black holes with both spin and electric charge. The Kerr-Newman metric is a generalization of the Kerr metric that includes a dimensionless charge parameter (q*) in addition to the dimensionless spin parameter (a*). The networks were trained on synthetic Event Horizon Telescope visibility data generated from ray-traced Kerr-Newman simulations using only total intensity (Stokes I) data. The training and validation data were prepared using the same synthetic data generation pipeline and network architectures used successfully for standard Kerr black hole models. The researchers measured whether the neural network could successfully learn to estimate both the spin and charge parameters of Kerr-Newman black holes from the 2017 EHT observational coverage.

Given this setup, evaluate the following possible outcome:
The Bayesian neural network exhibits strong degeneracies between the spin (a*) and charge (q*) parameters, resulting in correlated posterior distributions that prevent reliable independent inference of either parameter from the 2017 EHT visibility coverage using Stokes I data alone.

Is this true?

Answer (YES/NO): NO